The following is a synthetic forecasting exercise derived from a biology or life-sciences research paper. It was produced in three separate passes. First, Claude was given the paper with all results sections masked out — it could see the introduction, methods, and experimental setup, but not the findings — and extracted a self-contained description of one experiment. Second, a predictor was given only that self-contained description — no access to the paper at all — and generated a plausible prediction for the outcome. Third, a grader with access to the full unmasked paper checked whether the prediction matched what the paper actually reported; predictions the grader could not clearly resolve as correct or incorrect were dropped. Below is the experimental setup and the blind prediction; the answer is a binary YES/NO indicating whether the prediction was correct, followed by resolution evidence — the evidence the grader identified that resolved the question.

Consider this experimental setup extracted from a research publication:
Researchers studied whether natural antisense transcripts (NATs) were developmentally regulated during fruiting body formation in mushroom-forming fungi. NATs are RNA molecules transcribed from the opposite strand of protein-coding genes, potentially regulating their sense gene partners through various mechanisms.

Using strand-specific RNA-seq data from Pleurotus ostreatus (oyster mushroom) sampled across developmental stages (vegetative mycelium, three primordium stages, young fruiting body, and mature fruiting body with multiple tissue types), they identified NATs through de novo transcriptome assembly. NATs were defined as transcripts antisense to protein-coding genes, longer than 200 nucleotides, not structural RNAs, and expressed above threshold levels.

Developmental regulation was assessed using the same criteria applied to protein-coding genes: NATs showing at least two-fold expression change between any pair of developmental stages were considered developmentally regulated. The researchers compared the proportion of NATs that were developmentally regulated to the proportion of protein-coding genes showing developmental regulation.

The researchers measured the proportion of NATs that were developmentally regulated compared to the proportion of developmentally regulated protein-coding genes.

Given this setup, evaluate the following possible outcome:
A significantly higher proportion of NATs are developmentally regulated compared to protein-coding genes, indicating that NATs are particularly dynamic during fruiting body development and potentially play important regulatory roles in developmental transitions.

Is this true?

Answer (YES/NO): YES